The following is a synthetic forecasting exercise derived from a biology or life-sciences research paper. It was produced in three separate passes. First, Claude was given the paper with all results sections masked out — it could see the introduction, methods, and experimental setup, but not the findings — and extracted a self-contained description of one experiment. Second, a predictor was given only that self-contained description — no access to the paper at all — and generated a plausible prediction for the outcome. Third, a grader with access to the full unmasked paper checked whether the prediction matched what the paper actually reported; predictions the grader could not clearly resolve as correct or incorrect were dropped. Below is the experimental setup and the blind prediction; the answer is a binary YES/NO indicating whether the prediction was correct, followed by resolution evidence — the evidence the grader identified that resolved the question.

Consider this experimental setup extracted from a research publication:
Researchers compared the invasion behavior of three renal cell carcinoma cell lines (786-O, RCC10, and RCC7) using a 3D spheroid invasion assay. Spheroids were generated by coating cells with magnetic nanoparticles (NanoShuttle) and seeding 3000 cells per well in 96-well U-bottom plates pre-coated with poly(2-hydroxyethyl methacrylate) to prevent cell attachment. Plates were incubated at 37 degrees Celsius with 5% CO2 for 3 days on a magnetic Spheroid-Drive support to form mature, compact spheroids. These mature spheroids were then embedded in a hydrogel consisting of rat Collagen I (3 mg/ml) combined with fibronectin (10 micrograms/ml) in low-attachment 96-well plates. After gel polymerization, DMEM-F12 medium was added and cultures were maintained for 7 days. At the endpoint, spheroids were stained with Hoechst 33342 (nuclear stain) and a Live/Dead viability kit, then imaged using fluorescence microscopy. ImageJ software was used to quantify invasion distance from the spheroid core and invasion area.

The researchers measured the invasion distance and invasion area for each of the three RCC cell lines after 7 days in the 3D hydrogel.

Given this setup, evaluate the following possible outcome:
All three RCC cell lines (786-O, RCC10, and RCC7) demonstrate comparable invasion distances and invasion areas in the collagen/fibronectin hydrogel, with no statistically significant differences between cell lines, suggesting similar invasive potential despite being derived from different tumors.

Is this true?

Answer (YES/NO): NO